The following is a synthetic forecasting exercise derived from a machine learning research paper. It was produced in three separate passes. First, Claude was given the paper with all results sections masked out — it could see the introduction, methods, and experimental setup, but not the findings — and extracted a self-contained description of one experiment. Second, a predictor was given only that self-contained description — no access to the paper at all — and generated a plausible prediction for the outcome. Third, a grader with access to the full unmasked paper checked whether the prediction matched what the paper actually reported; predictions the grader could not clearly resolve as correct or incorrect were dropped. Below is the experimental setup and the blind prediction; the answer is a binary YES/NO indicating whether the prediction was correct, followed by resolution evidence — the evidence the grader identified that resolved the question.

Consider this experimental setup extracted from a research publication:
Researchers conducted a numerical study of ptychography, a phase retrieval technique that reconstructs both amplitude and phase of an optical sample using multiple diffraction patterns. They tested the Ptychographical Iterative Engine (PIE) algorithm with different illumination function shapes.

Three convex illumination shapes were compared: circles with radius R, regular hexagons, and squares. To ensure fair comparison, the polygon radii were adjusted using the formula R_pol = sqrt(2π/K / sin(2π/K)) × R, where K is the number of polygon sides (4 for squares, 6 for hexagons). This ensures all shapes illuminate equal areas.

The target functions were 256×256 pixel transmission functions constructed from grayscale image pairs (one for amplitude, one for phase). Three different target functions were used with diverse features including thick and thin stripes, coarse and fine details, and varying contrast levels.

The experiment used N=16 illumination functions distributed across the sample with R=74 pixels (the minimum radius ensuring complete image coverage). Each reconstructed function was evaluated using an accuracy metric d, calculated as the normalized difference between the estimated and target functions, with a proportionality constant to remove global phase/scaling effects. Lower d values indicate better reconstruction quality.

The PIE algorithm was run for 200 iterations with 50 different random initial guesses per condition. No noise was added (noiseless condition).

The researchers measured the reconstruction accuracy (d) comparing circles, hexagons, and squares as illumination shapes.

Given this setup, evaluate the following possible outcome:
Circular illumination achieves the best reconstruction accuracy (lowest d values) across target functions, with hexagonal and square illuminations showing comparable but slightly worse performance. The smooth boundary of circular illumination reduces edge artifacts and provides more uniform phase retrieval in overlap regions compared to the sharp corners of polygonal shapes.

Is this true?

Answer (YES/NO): NO